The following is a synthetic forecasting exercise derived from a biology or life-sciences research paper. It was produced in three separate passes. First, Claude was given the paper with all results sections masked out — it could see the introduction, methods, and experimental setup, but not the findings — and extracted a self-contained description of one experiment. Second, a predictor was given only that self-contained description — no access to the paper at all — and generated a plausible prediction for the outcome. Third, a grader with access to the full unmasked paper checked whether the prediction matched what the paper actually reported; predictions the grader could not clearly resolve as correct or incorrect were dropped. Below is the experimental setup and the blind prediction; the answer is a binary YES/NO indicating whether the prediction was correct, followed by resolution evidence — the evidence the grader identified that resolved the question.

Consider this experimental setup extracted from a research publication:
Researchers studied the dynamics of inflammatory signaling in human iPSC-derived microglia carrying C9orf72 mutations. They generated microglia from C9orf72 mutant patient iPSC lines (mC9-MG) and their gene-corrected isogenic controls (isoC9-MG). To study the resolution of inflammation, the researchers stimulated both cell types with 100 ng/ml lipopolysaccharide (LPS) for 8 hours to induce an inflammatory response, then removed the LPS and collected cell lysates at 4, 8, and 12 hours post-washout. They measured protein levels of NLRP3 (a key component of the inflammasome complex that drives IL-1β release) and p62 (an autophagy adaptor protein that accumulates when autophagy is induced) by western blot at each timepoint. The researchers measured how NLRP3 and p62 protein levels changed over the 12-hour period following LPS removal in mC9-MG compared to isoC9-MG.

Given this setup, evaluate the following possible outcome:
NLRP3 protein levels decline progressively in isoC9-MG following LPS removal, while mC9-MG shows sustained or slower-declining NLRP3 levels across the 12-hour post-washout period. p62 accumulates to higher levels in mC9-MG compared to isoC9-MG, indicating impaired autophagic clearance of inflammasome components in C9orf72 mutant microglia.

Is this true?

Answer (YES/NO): NO